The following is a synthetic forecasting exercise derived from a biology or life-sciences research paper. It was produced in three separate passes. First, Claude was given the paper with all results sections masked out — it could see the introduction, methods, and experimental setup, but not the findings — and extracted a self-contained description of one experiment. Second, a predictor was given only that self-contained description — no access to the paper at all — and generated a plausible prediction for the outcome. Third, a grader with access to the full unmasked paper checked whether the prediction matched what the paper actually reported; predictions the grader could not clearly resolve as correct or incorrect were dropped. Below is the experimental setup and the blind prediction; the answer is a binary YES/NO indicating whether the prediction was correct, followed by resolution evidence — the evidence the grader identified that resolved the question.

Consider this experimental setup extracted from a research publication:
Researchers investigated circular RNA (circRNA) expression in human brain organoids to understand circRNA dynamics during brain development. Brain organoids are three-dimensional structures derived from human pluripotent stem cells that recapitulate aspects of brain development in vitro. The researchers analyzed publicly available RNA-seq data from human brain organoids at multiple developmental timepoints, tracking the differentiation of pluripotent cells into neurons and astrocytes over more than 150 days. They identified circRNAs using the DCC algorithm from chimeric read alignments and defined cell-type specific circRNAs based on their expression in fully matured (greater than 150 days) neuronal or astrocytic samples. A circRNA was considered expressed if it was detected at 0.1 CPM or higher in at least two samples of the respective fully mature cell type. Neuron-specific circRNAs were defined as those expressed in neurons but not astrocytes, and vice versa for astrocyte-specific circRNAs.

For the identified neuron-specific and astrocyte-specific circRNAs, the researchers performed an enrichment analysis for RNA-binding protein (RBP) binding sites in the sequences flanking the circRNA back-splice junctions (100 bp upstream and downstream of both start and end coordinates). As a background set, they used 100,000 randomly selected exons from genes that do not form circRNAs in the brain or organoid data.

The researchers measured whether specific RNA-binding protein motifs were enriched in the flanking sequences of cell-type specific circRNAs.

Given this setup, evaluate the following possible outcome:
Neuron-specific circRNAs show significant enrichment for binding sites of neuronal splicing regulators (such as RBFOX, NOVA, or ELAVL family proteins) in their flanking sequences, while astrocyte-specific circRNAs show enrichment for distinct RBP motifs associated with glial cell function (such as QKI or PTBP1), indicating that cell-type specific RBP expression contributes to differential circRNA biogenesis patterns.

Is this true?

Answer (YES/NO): NO